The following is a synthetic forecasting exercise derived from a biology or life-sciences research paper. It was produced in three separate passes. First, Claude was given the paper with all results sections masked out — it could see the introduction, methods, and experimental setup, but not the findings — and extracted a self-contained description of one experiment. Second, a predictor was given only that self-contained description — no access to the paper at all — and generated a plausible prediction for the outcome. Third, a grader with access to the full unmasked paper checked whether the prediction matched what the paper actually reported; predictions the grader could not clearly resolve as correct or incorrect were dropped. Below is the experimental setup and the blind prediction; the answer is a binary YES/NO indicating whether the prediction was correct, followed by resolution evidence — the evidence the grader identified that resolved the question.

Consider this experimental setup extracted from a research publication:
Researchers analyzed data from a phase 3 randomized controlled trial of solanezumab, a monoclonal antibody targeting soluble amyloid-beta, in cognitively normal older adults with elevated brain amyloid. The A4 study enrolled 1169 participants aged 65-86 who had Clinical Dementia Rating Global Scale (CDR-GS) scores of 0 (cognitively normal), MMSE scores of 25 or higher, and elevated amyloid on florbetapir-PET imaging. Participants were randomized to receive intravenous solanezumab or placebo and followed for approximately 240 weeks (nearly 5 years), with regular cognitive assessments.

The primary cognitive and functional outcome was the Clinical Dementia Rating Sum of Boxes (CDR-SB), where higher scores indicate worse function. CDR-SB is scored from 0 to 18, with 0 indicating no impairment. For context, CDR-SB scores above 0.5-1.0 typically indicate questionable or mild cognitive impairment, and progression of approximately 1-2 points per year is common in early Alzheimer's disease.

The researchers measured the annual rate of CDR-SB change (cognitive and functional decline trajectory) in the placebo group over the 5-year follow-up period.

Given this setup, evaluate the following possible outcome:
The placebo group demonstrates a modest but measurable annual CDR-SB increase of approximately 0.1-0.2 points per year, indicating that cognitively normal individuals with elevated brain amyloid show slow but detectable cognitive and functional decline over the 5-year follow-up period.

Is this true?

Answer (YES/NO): NO